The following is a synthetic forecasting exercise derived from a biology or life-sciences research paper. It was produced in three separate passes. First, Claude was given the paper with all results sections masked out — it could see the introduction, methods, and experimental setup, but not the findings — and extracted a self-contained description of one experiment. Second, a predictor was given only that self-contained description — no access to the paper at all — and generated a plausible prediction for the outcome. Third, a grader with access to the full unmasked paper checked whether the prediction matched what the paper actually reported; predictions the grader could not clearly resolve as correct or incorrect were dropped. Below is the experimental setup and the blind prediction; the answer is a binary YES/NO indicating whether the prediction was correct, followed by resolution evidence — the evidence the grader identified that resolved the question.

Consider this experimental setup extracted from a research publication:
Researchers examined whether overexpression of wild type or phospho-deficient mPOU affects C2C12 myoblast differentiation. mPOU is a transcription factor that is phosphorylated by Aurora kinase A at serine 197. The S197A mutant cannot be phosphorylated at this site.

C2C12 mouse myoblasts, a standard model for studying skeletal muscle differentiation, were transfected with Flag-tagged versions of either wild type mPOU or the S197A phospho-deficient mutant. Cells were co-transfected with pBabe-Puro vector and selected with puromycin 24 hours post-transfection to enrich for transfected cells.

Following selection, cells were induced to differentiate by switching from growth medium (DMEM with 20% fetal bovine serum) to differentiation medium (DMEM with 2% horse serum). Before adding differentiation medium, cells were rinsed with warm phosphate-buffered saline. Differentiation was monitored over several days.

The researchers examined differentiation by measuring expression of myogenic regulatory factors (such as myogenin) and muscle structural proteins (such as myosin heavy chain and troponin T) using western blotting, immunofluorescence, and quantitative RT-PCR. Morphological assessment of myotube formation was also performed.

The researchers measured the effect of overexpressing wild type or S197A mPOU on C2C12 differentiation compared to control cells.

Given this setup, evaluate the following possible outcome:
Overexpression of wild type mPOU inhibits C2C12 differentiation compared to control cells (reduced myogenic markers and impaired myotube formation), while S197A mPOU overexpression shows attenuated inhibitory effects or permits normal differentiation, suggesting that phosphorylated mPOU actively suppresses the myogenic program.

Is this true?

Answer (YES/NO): NO